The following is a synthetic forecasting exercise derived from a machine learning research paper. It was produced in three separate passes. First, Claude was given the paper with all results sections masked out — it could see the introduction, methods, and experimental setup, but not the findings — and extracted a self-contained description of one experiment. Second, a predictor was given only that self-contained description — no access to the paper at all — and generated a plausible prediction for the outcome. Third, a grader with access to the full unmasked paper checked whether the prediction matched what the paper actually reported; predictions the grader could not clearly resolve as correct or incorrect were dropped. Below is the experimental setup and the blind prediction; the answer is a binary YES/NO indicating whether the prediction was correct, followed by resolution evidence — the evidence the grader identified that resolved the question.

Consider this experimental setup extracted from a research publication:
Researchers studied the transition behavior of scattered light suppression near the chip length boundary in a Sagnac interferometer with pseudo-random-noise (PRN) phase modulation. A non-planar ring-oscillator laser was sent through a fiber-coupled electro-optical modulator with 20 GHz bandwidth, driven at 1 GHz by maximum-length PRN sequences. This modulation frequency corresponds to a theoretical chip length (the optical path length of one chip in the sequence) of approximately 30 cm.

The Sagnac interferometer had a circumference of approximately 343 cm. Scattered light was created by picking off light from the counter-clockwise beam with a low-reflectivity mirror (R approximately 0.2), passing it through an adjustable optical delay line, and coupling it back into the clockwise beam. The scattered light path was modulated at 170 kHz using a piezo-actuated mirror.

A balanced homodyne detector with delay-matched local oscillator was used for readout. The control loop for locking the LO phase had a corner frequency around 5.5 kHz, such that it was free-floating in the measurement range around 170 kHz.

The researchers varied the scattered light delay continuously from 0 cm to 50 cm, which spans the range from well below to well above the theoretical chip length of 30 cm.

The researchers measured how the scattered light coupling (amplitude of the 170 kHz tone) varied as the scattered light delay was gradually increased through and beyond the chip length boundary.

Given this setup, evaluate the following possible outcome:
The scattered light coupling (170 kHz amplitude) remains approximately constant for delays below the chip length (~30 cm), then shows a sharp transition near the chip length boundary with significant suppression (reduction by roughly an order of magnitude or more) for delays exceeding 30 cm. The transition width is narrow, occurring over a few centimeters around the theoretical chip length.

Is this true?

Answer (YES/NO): NO